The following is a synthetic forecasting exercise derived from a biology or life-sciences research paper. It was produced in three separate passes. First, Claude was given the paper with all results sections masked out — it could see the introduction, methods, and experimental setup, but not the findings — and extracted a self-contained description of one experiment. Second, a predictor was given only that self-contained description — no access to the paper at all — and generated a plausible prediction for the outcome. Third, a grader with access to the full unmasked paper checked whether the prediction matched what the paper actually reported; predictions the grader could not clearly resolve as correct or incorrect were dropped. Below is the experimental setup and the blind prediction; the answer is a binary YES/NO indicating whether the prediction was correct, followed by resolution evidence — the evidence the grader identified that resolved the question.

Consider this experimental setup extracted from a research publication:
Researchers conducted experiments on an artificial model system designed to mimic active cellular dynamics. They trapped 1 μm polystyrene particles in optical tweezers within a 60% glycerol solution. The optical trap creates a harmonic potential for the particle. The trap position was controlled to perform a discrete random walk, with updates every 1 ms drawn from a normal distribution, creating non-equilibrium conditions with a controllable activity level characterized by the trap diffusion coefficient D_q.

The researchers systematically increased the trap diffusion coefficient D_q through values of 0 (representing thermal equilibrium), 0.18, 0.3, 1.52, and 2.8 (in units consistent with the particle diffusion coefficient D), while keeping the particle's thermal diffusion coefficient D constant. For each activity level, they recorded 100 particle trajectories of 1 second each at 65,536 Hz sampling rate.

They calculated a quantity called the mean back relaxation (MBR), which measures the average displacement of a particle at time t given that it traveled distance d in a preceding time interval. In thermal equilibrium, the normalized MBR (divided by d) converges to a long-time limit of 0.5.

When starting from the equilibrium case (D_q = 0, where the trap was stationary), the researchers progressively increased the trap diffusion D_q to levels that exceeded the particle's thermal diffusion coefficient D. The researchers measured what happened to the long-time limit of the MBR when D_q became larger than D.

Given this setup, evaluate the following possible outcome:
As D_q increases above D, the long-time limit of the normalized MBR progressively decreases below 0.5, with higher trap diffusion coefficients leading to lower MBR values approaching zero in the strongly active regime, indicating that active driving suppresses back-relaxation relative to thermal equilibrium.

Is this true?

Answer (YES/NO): NO